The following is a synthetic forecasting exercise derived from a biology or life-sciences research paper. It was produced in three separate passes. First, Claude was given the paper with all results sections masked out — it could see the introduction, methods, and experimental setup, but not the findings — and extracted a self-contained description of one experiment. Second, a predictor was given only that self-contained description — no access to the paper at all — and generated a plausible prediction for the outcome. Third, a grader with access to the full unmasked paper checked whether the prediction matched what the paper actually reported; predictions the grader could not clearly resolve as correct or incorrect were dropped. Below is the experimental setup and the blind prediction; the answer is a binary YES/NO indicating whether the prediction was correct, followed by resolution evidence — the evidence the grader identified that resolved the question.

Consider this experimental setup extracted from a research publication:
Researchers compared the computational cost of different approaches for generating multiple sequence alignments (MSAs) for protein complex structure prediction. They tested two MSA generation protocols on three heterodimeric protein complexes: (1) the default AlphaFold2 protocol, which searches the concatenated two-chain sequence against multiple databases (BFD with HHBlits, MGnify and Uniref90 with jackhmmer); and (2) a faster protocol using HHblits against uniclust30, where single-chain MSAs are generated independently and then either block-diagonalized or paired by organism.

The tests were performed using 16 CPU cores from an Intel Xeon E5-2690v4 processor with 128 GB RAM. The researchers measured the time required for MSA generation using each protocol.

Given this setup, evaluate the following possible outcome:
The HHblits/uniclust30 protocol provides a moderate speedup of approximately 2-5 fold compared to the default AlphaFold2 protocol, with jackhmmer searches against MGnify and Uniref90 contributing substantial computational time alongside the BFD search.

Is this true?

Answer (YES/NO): NO